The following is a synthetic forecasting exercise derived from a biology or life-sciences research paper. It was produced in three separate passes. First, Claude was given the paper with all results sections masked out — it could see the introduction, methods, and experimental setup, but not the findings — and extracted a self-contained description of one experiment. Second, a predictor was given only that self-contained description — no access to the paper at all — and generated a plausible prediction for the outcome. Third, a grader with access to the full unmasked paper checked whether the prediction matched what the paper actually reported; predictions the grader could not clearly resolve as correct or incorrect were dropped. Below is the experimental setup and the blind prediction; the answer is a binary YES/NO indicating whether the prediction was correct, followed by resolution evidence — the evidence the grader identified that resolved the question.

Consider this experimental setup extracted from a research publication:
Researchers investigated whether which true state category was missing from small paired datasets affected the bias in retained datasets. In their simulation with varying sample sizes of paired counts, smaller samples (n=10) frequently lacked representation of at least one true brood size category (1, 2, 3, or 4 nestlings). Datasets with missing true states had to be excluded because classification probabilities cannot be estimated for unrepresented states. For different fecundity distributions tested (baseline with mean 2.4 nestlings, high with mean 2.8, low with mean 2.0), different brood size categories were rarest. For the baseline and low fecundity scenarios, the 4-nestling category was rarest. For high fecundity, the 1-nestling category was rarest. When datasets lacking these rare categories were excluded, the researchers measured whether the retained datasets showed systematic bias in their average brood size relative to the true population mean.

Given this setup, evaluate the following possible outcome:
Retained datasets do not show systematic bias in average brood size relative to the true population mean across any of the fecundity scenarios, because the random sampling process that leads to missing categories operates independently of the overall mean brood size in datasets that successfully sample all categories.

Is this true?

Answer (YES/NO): NO